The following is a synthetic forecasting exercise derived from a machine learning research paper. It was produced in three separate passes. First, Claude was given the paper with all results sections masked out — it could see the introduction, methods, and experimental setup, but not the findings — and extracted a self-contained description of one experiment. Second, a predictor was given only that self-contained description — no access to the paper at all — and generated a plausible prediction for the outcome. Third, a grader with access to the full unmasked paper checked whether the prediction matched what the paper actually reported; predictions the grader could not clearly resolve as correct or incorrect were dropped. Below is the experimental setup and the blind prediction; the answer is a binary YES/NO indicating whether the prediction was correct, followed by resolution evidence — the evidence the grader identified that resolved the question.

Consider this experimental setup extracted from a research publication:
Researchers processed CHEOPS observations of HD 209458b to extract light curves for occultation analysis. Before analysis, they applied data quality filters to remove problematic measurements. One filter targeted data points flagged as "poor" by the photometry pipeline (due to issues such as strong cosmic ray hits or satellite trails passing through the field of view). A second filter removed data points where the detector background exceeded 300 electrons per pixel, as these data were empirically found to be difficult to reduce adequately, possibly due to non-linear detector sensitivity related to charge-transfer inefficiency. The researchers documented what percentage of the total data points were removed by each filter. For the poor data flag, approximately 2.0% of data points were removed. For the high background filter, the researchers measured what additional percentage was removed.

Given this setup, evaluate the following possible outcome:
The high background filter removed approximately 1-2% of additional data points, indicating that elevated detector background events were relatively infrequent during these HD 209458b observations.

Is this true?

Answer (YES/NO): NO